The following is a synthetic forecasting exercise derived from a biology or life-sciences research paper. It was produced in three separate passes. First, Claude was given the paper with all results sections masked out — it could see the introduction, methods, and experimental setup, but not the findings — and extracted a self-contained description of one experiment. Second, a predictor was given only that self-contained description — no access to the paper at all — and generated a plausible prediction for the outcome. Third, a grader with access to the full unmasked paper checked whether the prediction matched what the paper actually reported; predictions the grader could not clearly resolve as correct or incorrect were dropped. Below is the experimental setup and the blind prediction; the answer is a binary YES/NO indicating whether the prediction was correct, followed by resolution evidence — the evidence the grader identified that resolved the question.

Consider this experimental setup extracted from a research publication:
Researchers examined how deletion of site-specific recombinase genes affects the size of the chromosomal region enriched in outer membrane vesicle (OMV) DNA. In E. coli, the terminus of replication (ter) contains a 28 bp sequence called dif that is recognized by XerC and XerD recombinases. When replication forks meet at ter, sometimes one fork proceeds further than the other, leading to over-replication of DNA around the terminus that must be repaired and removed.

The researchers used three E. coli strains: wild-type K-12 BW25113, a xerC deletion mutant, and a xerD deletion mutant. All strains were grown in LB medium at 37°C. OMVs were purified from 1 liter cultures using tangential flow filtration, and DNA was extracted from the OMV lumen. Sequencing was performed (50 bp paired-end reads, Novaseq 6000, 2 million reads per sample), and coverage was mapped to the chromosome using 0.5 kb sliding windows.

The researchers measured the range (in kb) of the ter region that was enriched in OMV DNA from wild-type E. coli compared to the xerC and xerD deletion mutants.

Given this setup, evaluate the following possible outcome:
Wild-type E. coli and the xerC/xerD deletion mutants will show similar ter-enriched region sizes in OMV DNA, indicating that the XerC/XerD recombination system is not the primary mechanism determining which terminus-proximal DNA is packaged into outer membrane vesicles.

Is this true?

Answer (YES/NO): NO